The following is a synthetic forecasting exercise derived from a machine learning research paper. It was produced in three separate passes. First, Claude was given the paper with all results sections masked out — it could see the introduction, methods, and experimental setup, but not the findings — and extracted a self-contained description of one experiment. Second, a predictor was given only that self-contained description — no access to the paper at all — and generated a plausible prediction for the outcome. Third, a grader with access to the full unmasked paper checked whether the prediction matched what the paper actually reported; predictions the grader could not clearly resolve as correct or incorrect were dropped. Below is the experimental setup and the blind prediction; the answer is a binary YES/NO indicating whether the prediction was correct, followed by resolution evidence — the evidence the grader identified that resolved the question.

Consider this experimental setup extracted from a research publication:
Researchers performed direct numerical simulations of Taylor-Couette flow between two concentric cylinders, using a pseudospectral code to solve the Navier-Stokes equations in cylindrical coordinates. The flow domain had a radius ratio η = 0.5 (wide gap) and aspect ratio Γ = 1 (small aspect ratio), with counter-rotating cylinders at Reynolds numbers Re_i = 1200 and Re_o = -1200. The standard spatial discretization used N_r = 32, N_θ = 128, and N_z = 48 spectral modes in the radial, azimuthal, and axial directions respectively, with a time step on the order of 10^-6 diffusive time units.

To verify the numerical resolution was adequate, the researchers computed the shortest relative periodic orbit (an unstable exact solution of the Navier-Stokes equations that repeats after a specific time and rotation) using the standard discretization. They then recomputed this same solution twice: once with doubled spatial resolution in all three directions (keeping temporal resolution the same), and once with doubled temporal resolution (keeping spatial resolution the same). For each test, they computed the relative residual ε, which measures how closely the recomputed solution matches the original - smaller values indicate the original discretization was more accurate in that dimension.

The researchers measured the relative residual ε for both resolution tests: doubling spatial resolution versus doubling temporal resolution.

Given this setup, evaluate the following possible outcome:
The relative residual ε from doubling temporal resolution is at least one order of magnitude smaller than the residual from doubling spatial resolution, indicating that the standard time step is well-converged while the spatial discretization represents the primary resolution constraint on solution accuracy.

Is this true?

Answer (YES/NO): YES